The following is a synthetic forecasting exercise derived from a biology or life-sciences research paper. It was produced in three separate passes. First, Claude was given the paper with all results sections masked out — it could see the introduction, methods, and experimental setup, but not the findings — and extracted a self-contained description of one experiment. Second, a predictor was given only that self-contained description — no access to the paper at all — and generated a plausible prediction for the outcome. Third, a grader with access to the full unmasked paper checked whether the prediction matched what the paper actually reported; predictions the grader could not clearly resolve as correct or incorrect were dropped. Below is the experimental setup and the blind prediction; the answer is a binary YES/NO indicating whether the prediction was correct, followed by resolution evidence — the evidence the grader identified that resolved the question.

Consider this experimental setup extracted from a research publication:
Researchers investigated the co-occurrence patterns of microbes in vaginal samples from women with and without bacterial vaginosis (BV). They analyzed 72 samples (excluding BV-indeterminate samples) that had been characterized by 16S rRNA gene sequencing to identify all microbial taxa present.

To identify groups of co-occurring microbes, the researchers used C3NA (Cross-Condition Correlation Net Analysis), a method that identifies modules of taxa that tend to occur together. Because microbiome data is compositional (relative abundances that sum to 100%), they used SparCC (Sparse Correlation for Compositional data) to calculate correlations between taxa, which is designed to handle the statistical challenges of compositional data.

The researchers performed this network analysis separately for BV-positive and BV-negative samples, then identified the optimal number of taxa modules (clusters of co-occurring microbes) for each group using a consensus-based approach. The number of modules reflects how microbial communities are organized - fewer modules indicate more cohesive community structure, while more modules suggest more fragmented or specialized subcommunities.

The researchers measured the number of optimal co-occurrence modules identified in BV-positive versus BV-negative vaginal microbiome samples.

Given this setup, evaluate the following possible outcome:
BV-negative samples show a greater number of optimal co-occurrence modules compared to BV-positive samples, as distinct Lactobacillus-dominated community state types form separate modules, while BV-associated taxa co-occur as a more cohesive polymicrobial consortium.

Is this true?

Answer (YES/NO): YES